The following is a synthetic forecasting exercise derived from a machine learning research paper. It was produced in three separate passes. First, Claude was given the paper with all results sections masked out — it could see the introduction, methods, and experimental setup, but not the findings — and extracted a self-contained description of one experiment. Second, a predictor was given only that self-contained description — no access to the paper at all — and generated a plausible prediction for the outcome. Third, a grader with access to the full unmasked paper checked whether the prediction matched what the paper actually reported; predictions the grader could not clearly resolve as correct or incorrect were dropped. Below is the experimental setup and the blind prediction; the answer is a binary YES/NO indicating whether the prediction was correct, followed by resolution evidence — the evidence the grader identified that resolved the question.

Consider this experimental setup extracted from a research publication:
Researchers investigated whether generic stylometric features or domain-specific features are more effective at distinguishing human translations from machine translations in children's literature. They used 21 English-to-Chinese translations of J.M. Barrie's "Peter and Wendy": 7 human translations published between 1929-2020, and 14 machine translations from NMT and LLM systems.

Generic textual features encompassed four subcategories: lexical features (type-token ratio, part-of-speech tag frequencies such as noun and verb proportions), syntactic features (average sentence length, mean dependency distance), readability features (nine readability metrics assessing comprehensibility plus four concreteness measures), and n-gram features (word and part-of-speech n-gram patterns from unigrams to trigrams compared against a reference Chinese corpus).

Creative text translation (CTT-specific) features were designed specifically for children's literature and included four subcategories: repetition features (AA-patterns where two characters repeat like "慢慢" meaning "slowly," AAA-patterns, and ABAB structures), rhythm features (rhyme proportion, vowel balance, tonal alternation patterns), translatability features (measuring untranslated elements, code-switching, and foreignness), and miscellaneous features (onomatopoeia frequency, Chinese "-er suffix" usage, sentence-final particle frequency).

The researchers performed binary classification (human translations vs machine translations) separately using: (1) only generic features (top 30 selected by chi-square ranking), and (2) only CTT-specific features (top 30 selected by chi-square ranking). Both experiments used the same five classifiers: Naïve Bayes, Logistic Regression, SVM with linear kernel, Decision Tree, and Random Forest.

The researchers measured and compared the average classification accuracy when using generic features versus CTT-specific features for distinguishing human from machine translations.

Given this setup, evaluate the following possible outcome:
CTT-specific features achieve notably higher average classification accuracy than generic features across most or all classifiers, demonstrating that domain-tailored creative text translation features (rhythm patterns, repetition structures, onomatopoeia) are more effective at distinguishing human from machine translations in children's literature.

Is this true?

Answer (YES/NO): NO